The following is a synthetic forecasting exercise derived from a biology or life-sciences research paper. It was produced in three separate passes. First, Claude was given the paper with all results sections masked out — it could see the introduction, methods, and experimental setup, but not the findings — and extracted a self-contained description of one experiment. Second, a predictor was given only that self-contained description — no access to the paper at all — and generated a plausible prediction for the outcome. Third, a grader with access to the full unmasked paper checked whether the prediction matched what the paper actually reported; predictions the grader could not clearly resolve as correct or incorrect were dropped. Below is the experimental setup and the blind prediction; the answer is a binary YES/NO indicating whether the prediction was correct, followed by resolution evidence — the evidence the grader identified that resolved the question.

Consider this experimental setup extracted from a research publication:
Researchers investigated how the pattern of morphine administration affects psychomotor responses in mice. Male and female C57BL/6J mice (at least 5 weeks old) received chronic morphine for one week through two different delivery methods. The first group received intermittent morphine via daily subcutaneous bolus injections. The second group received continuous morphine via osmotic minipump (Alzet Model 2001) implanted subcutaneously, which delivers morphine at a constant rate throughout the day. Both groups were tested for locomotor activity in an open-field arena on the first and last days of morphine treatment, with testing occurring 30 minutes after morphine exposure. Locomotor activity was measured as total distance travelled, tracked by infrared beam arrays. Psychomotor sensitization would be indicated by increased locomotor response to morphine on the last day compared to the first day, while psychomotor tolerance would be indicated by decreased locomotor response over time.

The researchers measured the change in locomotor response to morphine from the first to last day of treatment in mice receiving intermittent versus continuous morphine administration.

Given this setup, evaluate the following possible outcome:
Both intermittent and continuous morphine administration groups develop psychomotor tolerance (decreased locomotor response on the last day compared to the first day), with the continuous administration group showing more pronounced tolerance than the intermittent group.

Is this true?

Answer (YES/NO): NO